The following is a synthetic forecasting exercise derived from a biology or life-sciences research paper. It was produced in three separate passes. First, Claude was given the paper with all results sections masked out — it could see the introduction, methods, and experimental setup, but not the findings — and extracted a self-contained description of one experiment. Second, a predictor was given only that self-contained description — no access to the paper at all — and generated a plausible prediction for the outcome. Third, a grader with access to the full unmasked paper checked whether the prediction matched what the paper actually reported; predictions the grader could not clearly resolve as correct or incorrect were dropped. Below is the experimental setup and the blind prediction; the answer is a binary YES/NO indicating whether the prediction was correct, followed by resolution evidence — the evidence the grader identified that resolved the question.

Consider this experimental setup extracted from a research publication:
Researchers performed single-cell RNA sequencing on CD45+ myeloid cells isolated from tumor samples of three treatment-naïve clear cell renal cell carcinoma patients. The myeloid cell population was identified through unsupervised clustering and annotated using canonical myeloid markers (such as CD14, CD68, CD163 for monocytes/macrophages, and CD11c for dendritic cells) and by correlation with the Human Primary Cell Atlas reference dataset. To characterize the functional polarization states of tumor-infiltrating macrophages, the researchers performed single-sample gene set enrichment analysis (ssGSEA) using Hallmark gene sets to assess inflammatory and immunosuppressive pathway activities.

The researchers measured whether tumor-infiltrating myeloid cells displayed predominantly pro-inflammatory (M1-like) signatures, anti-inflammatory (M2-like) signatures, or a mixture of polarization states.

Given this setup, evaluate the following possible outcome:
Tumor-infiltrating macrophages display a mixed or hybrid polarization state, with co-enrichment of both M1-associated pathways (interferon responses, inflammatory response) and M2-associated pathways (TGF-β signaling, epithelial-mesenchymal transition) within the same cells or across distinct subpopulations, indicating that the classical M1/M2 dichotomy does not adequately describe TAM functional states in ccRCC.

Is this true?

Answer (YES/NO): NO